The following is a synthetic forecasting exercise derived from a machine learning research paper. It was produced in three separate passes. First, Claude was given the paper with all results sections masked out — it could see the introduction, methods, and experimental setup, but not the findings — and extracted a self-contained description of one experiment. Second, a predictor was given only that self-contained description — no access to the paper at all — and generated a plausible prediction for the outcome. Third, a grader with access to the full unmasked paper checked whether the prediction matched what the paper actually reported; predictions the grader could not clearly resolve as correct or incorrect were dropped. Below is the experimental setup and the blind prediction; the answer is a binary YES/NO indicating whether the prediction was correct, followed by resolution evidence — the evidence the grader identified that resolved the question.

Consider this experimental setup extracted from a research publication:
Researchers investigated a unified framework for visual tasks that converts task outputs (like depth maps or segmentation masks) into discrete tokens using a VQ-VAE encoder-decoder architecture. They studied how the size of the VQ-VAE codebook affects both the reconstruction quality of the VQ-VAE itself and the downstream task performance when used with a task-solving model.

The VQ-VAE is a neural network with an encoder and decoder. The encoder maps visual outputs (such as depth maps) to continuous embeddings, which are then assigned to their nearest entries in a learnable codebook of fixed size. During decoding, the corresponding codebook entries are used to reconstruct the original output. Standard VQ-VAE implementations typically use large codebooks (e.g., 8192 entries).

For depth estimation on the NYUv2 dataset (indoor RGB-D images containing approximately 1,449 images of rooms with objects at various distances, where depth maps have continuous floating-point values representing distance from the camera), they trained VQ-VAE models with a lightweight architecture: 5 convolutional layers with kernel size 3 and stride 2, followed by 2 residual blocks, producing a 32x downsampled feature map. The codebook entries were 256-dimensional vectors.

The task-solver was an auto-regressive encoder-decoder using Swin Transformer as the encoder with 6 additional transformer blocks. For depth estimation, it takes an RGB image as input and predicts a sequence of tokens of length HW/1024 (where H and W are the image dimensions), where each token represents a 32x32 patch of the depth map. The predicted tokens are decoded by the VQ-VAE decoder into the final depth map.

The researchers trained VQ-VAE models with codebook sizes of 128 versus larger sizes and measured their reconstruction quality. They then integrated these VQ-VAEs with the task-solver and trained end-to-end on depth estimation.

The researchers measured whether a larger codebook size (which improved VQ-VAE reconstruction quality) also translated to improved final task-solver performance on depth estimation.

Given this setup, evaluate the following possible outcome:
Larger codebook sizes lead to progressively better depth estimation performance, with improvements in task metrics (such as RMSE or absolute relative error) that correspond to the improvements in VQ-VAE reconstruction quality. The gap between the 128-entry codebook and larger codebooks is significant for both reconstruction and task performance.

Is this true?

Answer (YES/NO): NO